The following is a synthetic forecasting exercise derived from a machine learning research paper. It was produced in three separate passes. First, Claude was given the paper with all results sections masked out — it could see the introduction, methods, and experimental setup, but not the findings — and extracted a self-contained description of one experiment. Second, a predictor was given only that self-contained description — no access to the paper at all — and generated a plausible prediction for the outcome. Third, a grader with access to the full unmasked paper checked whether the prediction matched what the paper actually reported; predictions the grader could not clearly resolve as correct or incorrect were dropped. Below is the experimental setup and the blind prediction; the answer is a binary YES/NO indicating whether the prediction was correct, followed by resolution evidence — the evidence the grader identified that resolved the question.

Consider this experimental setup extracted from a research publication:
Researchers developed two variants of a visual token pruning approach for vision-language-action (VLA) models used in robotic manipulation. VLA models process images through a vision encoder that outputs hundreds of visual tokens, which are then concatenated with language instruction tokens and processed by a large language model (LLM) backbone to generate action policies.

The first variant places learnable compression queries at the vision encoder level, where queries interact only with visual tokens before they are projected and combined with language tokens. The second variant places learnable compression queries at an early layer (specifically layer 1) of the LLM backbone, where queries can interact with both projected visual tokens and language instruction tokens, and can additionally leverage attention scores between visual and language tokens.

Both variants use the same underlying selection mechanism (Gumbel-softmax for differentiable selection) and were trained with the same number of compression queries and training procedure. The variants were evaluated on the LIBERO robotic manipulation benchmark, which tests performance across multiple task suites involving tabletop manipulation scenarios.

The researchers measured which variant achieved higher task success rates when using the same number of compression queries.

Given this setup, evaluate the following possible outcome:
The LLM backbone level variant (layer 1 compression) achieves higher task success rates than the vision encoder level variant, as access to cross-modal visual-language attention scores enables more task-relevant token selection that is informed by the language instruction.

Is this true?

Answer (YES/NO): YES